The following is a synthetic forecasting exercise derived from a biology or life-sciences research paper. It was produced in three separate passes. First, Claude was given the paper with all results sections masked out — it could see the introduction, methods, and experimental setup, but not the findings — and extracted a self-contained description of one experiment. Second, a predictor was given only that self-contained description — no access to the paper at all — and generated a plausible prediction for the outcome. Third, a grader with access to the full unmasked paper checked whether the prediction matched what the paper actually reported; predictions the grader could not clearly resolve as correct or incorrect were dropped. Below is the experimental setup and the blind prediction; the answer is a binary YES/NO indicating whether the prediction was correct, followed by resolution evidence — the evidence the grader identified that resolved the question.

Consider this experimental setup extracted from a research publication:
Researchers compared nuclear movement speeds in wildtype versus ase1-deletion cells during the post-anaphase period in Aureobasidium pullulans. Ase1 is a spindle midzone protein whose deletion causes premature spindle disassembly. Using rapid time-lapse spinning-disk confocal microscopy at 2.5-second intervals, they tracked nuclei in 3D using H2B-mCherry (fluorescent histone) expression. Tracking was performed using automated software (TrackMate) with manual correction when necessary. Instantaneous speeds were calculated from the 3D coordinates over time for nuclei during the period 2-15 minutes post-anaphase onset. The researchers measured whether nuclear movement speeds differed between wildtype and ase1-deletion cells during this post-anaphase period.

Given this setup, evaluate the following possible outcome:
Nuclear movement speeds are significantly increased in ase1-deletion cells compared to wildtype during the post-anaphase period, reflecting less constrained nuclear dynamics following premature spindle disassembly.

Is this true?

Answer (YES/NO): NO